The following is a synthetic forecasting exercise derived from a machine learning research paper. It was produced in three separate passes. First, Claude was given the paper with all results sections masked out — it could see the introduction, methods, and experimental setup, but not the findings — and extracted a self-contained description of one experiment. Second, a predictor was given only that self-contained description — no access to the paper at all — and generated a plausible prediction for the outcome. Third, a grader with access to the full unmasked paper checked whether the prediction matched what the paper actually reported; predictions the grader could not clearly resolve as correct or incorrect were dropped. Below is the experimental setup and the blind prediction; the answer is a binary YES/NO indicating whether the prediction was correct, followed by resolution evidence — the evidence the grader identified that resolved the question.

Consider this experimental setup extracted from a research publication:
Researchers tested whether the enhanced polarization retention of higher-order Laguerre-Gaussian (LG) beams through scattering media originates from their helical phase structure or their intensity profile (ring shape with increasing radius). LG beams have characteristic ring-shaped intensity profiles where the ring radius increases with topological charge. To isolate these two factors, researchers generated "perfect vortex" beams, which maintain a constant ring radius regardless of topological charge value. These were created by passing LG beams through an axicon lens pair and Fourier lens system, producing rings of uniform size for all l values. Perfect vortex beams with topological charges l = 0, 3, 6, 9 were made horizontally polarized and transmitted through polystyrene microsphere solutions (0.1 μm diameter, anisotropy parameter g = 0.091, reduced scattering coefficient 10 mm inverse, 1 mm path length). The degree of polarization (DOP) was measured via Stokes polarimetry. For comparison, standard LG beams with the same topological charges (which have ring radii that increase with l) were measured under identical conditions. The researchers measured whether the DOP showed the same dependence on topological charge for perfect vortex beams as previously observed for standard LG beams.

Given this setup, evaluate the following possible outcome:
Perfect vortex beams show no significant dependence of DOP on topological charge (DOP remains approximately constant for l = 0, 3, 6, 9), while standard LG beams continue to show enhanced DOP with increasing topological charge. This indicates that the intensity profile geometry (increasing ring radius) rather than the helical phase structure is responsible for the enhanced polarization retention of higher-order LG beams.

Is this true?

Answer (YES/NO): YES